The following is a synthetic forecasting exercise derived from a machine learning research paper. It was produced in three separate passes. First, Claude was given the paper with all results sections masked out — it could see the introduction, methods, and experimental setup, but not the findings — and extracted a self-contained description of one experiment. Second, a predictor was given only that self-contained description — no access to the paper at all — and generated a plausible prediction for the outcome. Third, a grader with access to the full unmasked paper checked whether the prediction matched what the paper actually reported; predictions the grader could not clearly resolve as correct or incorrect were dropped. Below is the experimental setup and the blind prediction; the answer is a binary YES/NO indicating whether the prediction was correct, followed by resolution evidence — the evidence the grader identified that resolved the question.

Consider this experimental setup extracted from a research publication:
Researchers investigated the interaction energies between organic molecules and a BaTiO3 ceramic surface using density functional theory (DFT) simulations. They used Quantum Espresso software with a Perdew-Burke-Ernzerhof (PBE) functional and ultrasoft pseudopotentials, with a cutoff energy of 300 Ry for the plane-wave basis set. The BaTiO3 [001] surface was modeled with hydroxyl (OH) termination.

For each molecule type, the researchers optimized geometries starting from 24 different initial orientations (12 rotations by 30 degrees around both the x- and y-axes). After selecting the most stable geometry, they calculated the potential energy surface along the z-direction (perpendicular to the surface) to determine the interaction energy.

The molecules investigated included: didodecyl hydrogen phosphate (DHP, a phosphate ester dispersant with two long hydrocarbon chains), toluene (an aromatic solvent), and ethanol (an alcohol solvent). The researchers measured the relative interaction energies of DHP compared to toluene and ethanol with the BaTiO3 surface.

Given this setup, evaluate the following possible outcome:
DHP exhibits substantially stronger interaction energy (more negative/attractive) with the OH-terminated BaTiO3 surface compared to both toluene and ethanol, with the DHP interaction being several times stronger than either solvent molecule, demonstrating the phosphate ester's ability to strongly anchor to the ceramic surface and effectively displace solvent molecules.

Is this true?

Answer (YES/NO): YES